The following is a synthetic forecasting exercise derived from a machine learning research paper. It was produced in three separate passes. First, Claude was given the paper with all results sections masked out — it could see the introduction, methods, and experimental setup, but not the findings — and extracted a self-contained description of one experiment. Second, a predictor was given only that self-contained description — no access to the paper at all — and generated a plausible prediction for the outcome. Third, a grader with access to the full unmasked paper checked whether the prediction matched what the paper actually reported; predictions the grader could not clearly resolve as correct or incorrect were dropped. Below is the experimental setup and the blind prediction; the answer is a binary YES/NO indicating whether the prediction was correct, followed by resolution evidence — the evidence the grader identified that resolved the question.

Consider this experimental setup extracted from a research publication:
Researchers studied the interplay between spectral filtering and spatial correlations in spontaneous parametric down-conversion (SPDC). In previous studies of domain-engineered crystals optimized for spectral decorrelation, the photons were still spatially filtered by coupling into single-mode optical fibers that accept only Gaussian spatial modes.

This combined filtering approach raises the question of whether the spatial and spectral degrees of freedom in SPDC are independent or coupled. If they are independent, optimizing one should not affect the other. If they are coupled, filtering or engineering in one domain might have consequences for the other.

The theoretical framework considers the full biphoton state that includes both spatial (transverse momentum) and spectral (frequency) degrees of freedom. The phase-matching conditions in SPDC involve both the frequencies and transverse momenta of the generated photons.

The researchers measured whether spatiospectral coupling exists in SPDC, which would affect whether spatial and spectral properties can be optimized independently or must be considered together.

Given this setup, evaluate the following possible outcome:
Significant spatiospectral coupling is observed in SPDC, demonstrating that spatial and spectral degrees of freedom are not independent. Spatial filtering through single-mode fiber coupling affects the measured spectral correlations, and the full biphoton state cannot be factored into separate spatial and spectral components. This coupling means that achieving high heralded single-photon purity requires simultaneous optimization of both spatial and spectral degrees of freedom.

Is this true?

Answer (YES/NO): YES